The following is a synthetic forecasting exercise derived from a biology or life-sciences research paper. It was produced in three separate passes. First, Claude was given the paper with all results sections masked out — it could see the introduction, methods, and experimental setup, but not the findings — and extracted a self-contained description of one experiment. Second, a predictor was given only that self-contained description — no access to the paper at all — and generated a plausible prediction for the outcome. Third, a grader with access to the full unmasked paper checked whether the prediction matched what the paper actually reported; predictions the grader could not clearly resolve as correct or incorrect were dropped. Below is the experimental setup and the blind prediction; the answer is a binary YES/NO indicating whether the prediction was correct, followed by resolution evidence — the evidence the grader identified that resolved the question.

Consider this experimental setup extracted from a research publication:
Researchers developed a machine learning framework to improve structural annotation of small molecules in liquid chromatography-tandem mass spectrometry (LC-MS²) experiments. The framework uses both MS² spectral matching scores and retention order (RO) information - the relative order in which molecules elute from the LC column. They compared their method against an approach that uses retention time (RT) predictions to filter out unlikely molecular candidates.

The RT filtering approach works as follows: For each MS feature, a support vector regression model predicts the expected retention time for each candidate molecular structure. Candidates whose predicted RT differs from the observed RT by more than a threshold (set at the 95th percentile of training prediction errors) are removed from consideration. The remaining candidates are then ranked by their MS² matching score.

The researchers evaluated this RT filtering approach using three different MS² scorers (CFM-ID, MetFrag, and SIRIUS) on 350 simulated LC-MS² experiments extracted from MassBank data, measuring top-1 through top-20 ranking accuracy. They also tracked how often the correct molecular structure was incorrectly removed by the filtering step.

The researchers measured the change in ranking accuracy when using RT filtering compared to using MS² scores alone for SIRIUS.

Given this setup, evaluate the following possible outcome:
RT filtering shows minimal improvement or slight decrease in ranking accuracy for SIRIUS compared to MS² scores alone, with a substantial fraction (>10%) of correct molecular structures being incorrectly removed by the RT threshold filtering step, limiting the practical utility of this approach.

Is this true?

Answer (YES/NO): NO